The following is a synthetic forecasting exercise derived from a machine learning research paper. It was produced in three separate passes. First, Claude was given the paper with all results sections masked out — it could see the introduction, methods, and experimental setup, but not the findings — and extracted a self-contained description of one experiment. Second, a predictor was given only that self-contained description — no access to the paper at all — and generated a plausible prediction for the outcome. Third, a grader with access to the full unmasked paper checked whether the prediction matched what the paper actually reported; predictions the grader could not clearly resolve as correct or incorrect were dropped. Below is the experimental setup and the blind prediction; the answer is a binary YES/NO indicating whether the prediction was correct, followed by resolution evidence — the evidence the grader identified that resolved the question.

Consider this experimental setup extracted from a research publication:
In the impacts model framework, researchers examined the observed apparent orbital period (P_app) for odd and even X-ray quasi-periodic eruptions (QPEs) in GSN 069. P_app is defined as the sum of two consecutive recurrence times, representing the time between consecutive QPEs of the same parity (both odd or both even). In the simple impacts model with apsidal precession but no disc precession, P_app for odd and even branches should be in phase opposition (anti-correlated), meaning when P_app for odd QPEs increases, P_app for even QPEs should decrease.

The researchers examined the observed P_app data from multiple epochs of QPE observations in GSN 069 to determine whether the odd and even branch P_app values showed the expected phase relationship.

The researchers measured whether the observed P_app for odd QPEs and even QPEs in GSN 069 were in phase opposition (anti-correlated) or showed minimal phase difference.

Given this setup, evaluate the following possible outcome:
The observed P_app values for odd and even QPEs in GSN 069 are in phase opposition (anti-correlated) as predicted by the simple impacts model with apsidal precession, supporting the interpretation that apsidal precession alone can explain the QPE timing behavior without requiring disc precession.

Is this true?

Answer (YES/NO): NO